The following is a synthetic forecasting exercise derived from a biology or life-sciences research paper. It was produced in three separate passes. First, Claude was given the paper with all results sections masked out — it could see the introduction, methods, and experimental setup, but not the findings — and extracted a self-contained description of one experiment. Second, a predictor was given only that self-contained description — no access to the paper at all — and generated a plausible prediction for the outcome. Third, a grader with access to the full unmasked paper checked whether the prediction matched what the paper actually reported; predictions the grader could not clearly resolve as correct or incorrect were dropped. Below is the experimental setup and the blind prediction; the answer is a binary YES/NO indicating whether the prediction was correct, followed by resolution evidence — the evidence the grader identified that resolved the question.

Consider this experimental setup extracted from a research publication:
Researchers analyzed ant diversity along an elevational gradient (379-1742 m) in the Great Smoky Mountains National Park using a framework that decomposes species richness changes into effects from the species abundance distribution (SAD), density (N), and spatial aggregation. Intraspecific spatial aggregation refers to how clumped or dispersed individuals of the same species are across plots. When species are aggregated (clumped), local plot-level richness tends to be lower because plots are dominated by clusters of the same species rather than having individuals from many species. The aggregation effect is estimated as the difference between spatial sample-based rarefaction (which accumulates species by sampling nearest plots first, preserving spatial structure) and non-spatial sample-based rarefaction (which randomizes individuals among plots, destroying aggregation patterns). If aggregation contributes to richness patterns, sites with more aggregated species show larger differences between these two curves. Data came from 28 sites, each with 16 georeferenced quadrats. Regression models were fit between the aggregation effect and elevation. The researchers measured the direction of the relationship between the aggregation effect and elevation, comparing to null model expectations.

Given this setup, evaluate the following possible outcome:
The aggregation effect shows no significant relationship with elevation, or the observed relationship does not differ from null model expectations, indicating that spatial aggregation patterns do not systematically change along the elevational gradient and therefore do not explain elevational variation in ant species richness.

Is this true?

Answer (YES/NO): NO